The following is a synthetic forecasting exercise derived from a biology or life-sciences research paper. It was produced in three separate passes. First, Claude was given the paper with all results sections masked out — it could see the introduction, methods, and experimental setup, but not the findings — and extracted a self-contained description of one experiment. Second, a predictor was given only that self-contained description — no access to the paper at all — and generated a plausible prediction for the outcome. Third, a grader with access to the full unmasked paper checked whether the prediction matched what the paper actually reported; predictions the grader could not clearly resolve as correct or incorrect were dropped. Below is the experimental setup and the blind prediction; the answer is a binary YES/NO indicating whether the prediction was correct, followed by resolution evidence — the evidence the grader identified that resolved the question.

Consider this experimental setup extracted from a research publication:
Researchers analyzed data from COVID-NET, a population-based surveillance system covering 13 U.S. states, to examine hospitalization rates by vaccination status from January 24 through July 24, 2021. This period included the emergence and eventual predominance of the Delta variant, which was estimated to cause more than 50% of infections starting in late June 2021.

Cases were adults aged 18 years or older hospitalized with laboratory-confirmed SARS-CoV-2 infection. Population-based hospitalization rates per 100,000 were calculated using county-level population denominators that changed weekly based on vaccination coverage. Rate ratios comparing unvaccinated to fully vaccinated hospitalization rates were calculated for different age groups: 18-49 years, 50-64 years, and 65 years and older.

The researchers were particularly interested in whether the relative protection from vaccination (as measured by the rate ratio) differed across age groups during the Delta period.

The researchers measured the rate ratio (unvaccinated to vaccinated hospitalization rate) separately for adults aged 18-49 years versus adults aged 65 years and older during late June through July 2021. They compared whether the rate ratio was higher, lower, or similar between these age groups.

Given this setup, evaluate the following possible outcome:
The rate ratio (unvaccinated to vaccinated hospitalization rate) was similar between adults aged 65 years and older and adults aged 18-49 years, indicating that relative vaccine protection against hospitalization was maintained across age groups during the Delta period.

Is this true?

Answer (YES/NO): NO